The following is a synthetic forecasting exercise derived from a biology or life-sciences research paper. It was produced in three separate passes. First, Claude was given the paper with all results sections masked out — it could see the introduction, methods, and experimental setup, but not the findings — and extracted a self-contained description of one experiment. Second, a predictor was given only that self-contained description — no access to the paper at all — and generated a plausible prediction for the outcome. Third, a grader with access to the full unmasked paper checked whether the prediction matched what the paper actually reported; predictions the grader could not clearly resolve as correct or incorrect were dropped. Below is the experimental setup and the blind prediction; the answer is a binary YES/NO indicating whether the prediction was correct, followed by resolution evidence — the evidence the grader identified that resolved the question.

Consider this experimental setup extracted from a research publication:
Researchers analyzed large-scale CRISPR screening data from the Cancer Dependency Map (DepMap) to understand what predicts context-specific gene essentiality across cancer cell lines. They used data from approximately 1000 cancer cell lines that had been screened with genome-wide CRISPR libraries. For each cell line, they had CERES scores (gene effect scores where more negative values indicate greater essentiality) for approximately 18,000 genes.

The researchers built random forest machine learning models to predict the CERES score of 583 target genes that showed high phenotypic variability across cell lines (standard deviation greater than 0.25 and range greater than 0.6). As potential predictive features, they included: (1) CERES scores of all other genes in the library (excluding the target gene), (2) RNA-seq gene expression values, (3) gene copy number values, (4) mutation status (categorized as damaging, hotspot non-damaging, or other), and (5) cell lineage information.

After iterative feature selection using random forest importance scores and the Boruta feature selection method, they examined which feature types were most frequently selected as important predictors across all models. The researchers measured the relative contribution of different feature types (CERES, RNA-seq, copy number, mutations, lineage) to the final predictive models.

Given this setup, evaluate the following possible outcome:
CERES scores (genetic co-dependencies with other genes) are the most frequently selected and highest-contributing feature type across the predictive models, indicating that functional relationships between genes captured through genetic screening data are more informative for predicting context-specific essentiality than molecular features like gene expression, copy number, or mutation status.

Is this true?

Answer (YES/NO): YES